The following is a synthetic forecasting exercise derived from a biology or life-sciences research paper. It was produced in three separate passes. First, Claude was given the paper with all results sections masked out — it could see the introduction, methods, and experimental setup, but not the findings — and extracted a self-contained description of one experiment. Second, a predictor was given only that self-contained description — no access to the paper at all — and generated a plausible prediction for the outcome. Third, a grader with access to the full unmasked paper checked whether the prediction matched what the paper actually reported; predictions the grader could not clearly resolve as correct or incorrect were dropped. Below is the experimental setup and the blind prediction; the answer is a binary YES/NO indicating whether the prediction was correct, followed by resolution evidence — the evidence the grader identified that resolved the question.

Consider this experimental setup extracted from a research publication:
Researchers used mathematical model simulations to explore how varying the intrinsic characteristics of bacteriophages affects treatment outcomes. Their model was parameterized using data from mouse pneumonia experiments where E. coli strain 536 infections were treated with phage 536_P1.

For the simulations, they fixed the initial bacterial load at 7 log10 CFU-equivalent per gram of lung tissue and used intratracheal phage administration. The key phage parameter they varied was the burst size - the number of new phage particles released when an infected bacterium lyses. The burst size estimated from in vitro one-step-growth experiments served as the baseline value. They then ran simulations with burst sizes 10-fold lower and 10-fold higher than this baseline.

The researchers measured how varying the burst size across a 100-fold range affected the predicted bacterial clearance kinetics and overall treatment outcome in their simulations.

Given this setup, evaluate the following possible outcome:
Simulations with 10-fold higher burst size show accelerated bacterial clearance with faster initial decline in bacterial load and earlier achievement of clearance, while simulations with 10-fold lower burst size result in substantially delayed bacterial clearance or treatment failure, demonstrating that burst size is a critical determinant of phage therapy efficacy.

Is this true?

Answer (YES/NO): NO